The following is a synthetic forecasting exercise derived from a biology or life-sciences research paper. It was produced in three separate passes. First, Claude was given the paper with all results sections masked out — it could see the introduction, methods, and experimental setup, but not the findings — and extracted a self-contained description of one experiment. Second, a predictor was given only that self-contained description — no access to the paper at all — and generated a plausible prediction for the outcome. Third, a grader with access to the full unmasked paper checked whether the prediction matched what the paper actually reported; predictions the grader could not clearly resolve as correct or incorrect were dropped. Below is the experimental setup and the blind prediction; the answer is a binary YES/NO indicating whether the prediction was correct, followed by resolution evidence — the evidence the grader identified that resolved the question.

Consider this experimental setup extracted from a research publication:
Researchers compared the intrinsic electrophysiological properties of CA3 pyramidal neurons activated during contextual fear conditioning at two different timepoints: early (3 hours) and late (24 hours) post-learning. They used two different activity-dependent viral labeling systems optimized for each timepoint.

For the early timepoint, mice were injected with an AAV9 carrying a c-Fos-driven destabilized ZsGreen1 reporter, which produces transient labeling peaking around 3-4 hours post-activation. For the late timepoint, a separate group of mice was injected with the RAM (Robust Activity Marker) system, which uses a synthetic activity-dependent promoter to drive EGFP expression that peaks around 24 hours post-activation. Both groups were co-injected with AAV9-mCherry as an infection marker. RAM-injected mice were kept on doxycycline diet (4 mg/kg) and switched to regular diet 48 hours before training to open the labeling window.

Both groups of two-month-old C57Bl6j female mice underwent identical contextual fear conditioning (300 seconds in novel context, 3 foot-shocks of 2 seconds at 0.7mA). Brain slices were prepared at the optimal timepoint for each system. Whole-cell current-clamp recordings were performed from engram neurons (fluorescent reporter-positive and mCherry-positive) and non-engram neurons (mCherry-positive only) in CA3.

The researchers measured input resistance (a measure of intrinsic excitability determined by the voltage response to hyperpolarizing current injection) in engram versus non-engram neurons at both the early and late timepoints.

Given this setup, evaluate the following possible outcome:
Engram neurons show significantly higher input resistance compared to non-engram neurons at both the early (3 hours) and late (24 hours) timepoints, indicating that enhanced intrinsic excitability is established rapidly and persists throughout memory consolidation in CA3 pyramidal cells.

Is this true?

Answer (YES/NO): NO